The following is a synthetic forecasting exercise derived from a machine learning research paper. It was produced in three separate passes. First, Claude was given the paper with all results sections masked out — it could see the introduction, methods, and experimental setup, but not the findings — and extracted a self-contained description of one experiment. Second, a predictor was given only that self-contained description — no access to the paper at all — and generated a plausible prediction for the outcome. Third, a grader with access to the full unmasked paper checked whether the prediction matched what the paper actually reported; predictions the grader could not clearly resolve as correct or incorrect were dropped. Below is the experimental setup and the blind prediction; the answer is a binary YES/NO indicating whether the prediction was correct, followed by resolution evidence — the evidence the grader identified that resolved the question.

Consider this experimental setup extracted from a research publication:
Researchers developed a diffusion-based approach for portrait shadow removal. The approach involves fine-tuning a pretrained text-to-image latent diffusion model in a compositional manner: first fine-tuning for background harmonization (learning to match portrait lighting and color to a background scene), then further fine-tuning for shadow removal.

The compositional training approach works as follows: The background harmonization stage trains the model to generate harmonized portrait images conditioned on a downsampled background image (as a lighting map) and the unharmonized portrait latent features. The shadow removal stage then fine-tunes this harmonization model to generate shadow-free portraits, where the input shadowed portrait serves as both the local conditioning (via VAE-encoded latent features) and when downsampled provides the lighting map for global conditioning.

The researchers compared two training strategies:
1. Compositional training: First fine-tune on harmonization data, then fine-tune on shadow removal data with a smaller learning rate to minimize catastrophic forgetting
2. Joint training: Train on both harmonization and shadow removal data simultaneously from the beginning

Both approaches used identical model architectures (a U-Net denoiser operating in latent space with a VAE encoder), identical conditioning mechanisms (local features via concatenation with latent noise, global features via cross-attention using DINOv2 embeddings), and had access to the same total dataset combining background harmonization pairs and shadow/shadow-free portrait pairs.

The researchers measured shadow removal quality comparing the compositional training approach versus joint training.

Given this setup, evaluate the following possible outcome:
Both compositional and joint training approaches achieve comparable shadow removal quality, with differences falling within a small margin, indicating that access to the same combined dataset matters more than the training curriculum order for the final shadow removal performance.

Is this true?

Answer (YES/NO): NO